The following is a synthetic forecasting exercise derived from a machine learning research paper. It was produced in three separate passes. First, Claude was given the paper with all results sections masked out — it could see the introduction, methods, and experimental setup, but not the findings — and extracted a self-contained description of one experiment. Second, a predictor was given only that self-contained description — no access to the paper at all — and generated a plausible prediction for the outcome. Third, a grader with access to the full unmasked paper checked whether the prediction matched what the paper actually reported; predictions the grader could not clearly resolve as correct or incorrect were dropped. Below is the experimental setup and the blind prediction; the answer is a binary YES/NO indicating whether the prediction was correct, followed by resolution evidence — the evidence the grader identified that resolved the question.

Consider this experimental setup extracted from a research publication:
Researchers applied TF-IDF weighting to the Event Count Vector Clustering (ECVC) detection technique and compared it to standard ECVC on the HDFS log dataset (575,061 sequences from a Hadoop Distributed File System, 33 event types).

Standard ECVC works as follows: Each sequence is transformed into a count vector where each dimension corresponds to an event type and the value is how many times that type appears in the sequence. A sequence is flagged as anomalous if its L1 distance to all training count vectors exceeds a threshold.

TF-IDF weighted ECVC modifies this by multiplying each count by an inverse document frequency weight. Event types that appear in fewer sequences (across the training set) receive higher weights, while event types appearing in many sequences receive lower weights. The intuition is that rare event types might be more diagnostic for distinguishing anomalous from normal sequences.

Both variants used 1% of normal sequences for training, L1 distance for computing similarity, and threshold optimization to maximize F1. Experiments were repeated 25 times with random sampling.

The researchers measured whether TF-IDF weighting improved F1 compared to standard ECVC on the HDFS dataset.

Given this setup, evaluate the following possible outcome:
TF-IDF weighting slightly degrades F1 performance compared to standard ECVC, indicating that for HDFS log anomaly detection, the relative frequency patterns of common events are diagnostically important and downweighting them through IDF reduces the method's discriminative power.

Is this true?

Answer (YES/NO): NO